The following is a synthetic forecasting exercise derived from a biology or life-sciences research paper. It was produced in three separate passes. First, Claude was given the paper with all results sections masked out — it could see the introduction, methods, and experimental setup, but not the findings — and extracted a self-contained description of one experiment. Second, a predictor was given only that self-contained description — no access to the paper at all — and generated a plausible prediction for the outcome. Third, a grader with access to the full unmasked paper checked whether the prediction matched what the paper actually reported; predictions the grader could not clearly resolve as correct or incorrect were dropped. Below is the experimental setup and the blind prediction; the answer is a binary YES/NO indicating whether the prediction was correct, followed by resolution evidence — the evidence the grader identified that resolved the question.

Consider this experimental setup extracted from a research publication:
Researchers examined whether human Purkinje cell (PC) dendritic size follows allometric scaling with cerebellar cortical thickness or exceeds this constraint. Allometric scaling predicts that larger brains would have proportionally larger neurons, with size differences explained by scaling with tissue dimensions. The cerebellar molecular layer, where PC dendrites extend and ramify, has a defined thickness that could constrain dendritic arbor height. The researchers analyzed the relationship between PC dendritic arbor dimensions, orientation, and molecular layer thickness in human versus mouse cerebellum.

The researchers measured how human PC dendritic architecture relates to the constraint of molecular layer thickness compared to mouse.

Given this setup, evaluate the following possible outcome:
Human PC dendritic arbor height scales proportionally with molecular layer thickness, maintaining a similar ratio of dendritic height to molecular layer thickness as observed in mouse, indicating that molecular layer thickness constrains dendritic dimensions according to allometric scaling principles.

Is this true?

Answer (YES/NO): NO